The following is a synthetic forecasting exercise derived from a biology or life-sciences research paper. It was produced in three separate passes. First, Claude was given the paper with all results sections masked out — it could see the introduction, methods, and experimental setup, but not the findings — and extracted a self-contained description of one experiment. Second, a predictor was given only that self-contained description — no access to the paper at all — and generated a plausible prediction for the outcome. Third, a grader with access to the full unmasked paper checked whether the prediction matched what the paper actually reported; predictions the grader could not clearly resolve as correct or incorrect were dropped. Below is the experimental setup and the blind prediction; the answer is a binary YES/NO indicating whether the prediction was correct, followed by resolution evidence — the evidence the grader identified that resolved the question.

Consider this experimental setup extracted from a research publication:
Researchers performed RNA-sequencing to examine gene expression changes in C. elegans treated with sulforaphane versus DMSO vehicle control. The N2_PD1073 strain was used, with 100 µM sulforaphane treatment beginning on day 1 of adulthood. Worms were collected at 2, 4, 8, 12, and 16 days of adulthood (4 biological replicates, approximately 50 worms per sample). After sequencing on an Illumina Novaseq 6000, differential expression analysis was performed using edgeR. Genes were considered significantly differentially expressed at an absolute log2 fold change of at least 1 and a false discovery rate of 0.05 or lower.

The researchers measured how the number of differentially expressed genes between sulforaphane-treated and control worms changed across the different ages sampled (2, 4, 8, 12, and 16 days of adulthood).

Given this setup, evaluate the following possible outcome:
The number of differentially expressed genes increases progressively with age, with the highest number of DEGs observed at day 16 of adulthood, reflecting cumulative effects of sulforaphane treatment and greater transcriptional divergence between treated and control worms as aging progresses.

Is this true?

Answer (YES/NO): NO